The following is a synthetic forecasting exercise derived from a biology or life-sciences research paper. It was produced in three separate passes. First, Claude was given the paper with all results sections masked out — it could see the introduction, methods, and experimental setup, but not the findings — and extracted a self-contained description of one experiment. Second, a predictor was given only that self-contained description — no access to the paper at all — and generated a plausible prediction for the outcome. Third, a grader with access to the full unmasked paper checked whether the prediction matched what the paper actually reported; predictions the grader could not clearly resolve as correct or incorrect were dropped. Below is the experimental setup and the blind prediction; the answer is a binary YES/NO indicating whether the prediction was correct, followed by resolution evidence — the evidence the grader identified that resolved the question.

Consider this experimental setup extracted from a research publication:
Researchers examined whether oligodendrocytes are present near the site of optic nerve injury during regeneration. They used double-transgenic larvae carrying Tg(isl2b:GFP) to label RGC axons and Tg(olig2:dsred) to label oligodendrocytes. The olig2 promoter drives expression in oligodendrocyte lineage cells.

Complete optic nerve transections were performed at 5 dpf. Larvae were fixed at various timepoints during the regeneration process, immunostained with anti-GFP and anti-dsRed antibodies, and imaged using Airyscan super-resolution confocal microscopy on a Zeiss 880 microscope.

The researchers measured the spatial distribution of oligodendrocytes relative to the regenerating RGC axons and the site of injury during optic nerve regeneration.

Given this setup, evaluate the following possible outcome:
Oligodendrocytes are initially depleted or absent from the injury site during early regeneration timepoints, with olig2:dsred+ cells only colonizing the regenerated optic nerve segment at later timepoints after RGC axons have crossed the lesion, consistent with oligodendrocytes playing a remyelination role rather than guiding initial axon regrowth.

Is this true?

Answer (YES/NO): NO